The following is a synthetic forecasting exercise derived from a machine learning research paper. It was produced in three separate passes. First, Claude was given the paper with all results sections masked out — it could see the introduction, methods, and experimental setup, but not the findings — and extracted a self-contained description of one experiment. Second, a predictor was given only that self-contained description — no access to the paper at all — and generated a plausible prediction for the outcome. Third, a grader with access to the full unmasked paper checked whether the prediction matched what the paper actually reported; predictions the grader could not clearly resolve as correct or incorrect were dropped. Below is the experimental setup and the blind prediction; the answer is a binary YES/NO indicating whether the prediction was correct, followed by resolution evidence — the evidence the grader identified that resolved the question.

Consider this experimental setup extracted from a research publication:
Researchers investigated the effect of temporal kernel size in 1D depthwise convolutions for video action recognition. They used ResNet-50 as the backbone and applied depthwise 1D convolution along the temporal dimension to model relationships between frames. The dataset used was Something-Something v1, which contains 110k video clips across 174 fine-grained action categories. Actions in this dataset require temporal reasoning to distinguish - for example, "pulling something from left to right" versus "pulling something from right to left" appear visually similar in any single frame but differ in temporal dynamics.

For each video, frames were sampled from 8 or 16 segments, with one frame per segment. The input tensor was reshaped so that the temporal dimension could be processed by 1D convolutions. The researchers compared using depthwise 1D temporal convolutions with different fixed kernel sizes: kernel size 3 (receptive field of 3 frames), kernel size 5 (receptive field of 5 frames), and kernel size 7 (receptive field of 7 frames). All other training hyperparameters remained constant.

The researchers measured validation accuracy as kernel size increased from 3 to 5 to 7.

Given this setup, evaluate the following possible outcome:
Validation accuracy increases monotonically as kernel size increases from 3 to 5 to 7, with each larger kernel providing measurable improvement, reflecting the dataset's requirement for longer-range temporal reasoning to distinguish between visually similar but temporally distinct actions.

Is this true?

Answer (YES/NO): NO